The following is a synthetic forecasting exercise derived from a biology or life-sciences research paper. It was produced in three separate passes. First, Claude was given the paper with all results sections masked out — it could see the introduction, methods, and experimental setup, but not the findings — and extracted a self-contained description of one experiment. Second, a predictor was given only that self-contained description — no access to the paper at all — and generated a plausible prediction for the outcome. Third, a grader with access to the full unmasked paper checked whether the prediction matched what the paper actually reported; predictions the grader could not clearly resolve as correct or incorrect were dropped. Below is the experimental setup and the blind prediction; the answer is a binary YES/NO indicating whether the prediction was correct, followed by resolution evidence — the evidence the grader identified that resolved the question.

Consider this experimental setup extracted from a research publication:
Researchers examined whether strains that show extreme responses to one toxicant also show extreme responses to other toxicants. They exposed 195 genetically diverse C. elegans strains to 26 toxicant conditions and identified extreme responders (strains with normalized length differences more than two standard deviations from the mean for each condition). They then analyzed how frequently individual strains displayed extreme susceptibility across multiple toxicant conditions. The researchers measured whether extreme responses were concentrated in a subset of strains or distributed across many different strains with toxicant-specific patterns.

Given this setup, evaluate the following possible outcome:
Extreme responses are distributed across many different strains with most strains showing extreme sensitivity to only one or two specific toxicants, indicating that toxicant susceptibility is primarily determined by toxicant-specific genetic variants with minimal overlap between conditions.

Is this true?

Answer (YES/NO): YES